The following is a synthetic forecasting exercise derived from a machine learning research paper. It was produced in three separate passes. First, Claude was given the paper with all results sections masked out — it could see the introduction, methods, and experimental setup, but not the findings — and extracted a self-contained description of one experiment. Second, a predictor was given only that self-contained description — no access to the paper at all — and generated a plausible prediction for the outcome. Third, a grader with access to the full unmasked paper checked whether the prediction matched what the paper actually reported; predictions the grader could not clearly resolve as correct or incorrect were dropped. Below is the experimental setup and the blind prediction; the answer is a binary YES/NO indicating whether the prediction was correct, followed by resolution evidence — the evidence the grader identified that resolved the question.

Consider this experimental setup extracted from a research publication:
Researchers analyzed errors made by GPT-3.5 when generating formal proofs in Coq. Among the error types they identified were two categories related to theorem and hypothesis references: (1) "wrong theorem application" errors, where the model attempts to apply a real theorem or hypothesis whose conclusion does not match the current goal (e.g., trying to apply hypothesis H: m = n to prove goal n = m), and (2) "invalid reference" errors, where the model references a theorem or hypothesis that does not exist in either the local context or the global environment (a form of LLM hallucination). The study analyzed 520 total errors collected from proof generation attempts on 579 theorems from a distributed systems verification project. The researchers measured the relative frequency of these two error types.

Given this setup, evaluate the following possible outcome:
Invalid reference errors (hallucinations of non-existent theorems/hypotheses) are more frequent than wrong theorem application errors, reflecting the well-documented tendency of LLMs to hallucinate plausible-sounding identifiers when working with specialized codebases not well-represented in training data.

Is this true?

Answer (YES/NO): NO